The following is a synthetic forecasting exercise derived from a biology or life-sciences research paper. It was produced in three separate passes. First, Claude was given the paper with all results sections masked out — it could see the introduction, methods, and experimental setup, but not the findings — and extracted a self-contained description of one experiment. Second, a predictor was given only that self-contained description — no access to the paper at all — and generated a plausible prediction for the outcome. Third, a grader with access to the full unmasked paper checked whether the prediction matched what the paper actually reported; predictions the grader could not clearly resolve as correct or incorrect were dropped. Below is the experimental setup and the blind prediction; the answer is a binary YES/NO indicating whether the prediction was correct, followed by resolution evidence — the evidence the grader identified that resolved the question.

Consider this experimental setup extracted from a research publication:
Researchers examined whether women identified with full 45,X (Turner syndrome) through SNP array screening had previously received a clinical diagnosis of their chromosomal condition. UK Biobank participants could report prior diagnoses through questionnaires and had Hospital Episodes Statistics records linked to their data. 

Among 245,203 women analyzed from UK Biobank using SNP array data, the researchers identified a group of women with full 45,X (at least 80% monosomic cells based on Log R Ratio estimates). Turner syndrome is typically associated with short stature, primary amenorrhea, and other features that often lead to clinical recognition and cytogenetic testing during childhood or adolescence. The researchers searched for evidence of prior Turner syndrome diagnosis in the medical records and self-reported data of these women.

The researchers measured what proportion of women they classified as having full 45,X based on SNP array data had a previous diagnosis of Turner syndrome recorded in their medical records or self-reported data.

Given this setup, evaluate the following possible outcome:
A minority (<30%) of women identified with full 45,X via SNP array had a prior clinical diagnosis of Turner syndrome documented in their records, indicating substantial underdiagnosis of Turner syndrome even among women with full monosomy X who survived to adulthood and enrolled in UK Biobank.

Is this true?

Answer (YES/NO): YES